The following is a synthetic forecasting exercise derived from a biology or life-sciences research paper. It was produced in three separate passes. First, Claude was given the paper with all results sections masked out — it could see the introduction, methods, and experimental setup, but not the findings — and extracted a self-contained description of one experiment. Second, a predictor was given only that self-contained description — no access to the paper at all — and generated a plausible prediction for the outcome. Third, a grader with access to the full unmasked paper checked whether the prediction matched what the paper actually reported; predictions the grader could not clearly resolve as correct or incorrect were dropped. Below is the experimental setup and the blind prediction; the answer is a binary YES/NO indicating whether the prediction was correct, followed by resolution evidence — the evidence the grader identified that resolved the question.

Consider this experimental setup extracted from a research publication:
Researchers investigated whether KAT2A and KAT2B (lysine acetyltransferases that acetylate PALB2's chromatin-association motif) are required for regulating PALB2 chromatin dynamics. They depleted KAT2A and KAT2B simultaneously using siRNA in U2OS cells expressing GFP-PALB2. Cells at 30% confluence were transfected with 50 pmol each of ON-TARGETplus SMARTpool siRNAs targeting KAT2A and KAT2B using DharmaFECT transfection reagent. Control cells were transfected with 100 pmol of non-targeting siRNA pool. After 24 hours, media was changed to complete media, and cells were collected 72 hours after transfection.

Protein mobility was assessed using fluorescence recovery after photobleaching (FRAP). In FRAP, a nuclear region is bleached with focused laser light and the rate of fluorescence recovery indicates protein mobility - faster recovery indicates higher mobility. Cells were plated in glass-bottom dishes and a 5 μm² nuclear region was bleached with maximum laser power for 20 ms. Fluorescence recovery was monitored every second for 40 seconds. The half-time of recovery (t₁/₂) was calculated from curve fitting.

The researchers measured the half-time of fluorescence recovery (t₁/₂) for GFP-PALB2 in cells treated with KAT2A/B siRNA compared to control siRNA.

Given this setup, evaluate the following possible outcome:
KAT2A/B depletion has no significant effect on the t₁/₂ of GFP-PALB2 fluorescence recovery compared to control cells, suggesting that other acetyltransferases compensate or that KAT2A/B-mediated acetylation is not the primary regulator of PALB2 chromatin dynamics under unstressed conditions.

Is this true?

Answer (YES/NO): NO